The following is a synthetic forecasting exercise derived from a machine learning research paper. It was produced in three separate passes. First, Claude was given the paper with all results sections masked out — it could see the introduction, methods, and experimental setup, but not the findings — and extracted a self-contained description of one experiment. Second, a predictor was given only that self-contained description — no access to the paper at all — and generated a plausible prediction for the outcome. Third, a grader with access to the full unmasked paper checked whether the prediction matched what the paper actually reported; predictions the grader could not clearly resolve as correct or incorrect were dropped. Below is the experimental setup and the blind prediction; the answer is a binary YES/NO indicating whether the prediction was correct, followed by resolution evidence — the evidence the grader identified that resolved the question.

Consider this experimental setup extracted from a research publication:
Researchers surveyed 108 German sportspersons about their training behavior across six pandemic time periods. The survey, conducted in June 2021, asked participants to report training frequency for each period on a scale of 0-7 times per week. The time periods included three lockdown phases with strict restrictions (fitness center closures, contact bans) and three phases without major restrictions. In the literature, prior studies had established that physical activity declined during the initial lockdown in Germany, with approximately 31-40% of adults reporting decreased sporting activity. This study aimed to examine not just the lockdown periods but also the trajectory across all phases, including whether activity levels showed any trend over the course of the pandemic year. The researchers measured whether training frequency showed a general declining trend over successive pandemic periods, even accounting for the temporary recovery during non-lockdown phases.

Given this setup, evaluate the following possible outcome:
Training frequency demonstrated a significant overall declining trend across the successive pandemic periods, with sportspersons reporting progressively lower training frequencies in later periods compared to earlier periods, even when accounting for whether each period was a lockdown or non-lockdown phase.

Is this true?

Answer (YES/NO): NO